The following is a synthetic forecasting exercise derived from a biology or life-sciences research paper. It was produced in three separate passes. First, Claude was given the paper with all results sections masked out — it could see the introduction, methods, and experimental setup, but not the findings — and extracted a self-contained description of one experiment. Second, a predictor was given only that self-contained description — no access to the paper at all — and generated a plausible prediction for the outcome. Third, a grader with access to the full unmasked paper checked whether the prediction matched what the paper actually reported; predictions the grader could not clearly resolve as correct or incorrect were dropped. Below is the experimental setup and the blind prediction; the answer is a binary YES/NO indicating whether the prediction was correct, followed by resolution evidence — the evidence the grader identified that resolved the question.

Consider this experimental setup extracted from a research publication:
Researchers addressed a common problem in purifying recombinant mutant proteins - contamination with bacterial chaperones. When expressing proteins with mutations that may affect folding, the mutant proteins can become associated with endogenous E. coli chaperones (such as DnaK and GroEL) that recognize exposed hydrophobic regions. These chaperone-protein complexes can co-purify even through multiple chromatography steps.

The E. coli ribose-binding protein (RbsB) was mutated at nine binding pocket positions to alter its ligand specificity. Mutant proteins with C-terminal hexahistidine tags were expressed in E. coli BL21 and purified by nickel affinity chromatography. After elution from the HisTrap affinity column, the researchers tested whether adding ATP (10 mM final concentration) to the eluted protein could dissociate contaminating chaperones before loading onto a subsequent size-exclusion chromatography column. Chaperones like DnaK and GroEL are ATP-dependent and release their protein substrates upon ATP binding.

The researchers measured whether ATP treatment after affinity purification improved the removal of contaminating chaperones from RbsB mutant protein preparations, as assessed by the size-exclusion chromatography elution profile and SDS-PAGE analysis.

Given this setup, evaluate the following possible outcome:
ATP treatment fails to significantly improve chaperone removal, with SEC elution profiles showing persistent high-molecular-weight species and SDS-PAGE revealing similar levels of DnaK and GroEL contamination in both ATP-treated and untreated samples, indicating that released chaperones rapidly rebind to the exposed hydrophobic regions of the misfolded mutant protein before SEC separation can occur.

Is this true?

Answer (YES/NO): NO